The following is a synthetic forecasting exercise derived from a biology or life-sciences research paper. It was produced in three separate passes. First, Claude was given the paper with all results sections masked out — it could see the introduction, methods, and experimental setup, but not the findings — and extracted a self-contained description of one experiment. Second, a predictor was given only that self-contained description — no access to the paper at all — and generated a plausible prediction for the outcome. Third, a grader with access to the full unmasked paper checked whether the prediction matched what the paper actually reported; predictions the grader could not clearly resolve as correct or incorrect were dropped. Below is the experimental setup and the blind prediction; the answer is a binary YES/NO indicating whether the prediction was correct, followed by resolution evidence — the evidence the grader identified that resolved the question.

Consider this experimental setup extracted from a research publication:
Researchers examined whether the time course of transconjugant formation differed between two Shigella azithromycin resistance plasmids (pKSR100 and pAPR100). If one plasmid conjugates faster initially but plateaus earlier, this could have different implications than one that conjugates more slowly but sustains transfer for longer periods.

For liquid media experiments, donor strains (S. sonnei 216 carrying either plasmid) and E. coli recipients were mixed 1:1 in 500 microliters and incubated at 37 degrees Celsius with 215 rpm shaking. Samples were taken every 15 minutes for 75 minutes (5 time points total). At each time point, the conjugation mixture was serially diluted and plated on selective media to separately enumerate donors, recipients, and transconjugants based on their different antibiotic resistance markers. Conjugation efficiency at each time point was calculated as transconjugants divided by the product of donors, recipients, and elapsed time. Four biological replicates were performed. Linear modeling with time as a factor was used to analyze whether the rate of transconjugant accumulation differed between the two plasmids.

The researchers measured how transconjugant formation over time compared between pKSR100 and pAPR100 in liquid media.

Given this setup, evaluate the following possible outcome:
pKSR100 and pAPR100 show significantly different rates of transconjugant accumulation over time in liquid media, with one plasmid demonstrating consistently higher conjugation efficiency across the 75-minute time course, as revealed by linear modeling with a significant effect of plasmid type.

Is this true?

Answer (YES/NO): NO